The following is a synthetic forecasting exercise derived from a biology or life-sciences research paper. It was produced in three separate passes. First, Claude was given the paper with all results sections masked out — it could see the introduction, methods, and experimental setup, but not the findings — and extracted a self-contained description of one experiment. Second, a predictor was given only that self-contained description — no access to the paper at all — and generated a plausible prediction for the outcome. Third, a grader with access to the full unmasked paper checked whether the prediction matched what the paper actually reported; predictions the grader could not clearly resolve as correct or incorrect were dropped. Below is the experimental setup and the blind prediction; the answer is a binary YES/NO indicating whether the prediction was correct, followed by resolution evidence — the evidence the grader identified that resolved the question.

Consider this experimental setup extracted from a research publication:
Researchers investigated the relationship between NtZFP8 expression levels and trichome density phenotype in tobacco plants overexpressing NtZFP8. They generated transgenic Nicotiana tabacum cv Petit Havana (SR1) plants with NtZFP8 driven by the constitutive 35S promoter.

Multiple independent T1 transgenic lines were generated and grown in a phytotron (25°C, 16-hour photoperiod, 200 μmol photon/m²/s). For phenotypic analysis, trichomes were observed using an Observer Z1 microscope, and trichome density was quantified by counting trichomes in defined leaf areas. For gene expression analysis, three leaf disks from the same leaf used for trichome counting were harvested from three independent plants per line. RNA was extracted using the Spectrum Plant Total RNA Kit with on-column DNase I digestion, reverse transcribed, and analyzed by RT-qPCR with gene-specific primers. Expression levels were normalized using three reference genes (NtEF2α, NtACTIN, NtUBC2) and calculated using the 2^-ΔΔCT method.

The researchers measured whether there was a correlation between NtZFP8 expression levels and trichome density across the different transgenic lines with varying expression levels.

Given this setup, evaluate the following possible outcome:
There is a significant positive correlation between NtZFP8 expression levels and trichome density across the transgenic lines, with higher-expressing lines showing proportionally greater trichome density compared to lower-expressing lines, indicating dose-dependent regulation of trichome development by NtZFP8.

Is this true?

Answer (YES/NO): NO